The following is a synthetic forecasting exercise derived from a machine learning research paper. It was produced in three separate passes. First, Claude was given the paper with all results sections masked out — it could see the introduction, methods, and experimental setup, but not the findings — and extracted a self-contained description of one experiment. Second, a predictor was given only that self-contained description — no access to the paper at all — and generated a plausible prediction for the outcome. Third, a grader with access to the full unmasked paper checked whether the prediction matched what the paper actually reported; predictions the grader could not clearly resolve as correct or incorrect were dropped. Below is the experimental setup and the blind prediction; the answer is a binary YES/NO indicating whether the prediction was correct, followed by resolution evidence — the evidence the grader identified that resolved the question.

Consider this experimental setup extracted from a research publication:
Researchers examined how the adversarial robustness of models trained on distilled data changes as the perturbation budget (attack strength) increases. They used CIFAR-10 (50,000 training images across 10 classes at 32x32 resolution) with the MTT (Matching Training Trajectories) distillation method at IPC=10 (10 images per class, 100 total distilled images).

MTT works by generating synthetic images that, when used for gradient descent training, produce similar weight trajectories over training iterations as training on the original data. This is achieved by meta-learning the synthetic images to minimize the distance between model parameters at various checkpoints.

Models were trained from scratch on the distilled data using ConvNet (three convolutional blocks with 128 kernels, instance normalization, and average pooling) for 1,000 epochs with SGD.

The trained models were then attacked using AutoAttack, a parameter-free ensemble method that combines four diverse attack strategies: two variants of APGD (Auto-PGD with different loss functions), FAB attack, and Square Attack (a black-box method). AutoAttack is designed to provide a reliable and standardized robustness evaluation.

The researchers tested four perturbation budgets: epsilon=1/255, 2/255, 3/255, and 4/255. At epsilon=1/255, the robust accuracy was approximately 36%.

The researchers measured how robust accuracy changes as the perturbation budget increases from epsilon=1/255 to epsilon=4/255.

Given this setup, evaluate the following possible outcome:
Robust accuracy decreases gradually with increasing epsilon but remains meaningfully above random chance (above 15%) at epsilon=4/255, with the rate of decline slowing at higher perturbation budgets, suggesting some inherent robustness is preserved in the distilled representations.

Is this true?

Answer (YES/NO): NO